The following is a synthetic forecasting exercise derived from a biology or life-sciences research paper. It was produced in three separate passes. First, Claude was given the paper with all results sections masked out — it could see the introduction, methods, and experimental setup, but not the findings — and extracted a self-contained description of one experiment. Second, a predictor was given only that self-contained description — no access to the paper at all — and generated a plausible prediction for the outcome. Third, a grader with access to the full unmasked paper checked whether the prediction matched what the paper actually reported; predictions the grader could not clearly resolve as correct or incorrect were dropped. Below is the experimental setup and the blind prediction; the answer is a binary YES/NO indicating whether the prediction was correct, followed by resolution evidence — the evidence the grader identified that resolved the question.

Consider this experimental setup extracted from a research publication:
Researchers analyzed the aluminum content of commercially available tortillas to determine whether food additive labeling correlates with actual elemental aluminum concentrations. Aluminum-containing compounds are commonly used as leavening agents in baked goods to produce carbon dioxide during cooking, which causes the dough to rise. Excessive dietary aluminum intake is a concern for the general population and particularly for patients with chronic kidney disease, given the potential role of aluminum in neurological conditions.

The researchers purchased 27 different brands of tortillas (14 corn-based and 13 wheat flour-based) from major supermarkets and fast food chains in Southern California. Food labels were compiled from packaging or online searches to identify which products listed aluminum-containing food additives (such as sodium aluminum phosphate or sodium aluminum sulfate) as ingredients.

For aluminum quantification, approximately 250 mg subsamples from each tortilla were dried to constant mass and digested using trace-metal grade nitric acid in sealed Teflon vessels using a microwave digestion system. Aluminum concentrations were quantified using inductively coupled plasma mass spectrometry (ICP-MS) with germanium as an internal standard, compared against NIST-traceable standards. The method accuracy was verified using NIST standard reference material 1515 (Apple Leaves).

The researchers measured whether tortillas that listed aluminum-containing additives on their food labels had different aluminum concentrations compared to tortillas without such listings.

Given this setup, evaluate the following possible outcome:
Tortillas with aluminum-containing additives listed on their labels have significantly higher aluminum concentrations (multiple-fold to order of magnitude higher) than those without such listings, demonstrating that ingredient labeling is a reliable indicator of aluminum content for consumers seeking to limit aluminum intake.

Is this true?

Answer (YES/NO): NO